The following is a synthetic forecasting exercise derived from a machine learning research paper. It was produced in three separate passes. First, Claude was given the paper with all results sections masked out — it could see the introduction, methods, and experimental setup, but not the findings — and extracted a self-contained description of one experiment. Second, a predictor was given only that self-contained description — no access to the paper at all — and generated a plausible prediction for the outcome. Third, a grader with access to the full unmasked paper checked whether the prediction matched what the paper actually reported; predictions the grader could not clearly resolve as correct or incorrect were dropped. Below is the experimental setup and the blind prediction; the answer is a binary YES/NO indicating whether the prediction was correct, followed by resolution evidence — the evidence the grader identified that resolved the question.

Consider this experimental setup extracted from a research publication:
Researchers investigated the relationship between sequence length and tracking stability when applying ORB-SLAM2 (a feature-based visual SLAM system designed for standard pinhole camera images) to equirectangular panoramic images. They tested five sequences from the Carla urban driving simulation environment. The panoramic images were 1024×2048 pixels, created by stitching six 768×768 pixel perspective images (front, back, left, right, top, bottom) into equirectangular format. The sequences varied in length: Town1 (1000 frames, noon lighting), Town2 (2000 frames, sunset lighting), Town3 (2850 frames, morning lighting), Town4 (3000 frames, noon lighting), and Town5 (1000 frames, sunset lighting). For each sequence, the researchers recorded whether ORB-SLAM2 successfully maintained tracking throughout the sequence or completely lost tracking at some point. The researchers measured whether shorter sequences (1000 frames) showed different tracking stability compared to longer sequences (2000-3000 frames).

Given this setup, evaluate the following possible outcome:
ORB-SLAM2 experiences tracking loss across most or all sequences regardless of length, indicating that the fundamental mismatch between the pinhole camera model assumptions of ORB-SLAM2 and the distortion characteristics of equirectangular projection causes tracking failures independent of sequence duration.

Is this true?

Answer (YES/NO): NO